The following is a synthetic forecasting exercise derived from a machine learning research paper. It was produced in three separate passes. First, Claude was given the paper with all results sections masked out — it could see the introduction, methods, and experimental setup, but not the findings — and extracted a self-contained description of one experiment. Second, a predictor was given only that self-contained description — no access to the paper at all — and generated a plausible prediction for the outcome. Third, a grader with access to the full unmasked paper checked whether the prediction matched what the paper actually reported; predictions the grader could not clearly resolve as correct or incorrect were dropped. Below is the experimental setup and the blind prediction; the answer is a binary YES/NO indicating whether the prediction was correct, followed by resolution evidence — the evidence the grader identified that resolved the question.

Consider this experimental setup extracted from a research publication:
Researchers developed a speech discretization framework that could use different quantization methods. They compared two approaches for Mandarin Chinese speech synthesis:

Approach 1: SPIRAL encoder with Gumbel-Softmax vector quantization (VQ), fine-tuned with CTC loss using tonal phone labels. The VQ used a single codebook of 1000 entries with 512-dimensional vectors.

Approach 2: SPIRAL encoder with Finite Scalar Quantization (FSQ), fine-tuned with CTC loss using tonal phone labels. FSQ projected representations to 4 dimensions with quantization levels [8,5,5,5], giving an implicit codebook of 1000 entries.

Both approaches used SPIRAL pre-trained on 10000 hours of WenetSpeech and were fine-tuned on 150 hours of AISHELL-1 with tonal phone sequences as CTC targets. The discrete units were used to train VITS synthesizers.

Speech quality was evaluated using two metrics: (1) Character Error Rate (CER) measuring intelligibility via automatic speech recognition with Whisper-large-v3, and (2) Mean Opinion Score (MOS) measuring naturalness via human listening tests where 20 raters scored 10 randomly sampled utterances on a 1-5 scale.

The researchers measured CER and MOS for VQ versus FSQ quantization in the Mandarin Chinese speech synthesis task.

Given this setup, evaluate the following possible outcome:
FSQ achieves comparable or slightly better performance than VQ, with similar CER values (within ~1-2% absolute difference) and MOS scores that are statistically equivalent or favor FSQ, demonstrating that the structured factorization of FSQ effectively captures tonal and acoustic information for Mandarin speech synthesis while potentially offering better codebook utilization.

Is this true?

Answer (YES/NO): YES